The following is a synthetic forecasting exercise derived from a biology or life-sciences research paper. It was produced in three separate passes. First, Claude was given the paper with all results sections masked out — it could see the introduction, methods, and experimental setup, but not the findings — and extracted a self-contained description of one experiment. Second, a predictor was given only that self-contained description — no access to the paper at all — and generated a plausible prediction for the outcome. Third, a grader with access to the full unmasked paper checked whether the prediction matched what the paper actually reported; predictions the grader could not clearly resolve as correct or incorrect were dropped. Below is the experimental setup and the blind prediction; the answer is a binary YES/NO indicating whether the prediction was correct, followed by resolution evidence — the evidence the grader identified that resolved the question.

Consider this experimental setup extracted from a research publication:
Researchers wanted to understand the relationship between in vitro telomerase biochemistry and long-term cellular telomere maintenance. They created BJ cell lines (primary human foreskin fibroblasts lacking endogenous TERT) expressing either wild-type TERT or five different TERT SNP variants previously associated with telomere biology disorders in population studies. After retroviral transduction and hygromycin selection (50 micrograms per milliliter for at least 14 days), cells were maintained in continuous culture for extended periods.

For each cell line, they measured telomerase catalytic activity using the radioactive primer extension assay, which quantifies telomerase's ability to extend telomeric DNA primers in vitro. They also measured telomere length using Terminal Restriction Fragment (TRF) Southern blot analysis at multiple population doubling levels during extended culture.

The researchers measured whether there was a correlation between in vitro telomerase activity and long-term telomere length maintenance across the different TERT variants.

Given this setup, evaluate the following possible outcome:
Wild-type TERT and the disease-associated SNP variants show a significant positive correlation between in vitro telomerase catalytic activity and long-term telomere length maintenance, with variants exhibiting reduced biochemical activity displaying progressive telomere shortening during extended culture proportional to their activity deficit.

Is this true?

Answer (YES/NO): NO